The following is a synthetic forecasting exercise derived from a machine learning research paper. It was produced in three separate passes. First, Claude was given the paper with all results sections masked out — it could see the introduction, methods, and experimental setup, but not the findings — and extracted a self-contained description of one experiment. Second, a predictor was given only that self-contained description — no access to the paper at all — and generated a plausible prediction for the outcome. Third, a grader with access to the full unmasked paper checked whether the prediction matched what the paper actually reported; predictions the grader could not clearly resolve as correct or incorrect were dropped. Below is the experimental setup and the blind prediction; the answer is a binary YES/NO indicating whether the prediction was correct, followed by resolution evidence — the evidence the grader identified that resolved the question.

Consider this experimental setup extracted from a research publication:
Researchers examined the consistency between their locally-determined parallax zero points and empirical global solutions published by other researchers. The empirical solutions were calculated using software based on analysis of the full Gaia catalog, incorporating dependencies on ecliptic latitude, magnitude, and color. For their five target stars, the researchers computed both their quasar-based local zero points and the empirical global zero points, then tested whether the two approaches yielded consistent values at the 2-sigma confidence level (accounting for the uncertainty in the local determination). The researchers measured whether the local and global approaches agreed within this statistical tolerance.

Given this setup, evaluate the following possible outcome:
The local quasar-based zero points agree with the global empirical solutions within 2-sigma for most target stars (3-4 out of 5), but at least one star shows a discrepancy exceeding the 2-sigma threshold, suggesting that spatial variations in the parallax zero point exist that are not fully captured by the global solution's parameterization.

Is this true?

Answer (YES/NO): NO